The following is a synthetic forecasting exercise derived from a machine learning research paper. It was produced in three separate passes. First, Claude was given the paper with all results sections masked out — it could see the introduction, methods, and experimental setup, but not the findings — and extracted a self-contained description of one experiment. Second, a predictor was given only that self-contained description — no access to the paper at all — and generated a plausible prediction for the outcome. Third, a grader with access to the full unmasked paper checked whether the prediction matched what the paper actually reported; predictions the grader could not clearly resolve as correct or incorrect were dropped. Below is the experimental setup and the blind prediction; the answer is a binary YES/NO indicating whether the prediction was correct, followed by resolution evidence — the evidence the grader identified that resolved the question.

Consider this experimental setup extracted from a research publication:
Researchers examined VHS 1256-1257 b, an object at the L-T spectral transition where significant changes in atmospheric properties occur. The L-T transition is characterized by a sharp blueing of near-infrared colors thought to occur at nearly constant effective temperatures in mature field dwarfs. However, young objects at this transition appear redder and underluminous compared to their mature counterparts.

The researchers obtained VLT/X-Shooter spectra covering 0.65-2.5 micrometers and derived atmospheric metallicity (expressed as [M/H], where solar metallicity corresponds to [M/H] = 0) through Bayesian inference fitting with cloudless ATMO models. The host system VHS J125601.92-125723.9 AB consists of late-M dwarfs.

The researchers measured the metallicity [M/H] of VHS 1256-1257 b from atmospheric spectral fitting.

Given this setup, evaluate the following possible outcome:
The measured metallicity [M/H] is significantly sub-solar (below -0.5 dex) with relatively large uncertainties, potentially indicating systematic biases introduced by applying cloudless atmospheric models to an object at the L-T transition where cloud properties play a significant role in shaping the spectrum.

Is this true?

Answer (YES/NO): NO